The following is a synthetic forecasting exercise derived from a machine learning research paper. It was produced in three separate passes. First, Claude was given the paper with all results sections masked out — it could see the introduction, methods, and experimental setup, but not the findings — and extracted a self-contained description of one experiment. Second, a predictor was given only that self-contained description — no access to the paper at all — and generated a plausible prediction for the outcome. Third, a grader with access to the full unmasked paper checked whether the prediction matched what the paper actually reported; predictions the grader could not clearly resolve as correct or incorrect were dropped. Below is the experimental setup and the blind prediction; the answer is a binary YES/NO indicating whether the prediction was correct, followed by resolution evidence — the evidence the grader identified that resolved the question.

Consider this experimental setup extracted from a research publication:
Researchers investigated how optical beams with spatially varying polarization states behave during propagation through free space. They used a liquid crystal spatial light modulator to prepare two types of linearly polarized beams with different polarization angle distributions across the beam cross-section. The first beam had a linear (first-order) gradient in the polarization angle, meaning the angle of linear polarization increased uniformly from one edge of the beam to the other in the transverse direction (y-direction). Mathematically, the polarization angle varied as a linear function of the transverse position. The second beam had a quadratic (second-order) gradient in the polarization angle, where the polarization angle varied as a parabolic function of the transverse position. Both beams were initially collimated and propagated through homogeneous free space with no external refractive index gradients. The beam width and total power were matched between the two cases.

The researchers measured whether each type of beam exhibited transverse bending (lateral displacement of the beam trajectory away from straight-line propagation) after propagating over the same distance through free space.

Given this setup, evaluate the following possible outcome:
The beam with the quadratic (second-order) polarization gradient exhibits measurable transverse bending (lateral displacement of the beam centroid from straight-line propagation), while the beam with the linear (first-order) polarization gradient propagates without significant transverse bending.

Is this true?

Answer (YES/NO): YES